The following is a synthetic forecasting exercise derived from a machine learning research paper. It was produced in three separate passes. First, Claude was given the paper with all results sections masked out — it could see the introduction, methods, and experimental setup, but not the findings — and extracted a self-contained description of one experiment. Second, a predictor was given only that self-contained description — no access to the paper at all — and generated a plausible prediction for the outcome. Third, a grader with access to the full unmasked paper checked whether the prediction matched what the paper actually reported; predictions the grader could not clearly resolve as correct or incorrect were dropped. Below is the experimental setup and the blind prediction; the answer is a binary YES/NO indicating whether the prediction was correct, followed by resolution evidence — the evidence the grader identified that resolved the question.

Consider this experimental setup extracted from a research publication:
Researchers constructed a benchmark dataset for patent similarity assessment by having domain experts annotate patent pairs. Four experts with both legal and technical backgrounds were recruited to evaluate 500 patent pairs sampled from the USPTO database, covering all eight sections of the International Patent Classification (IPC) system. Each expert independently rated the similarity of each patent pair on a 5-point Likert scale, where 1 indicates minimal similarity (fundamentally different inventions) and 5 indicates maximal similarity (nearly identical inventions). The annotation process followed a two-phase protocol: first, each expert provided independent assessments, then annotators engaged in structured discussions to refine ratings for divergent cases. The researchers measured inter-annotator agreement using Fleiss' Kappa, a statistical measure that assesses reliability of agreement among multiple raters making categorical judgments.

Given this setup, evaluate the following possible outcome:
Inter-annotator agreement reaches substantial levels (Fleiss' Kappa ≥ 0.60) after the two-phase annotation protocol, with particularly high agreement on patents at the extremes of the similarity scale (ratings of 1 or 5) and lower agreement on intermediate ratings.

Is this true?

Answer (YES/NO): NO